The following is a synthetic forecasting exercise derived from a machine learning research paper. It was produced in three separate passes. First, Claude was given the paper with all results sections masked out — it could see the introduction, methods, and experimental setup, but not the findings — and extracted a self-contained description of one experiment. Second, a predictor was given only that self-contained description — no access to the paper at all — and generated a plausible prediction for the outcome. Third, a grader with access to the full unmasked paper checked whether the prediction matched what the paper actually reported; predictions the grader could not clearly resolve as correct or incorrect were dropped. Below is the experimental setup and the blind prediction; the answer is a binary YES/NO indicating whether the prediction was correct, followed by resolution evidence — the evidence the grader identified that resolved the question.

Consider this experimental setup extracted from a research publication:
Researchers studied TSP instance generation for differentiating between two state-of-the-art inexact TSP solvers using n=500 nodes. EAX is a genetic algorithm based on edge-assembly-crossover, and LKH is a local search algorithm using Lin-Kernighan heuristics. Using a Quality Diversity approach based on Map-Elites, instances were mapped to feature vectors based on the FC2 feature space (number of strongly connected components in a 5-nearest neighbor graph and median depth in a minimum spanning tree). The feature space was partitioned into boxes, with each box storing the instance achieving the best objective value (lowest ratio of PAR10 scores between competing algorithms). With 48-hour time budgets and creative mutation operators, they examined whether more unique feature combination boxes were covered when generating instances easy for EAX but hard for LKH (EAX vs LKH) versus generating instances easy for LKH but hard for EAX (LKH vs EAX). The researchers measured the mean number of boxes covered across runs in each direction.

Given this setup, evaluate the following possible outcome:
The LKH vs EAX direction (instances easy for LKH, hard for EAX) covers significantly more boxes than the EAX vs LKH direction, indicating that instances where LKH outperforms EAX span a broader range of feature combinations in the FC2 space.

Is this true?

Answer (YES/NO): YES